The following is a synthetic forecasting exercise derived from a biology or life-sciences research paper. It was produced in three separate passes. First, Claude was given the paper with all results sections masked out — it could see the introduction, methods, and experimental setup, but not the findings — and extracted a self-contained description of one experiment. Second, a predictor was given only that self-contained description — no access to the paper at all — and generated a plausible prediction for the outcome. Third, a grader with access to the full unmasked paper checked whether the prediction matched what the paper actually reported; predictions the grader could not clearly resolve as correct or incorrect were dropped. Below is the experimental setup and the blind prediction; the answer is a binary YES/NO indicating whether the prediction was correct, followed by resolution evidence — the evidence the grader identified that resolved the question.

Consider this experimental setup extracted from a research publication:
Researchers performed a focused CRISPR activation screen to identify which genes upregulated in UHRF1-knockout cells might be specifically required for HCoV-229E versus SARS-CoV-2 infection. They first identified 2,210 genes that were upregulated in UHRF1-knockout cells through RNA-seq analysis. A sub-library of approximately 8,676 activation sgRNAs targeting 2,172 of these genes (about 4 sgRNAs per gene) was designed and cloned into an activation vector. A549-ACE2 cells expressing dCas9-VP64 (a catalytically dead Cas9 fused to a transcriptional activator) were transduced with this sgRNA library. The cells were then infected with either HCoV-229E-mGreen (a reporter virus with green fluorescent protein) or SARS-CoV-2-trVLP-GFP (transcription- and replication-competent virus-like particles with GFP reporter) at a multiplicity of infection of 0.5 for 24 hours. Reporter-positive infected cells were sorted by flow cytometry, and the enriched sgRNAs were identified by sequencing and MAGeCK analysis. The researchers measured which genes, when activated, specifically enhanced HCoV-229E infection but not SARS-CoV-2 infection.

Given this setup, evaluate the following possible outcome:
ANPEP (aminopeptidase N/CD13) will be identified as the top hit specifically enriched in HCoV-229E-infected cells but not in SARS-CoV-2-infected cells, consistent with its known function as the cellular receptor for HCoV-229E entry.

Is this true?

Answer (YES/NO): YES